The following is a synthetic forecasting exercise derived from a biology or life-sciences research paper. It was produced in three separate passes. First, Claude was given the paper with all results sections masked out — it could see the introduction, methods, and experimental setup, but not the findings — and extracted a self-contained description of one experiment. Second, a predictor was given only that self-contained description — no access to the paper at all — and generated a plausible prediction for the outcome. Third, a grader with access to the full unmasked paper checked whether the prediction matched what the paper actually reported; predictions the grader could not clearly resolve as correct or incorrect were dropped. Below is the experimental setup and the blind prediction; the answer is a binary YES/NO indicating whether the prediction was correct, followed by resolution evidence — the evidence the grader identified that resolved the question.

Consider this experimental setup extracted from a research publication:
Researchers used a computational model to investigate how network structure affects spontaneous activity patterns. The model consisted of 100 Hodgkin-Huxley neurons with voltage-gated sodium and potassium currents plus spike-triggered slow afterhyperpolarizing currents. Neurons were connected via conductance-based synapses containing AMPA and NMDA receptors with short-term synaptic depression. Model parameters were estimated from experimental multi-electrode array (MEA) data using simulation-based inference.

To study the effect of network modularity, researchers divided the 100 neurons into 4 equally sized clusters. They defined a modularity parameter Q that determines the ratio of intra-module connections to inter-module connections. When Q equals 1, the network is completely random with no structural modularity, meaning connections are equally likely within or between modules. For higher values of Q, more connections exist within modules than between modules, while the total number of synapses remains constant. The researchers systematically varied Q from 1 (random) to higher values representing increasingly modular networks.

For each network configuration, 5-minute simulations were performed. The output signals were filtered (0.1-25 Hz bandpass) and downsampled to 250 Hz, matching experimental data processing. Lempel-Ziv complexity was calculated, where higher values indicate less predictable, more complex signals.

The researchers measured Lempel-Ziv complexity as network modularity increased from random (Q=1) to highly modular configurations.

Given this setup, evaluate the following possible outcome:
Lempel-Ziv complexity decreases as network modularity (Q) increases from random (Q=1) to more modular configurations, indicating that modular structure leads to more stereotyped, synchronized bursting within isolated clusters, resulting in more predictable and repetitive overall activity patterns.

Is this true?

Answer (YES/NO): NO